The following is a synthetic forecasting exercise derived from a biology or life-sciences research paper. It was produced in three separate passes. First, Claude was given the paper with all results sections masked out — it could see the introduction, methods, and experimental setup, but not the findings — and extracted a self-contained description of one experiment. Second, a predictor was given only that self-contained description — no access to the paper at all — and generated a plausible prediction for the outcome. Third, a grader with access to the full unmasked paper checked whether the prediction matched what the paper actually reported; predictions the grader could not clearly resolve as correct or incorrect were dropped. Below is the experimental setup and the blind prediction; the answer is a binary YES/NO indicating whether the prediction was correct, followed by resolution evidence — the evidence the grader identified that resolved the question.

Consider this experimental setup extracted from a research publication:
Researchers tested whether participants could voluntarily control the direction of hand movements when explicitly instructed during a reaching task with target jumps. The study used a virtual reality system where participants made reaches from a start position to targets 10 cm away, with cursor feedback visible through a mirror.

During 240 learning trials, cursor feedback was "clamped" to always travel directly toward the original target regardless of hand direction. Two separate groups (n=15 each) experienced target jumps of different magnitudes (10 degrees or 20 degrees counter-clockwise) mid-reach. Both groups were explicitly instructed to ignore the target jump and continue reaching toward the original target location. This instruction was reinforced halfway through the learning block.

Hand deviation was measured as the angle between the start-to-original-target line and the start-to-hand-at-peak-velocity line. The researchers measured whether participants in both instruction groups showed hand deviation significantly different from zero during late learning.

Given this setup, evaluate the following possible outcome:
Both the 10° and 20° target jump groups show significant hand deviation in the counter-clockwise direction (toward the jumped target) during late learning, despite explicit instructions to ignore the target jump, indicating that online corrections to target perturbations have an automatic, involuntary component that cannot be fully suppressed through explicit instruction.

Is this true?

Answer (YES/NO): NO